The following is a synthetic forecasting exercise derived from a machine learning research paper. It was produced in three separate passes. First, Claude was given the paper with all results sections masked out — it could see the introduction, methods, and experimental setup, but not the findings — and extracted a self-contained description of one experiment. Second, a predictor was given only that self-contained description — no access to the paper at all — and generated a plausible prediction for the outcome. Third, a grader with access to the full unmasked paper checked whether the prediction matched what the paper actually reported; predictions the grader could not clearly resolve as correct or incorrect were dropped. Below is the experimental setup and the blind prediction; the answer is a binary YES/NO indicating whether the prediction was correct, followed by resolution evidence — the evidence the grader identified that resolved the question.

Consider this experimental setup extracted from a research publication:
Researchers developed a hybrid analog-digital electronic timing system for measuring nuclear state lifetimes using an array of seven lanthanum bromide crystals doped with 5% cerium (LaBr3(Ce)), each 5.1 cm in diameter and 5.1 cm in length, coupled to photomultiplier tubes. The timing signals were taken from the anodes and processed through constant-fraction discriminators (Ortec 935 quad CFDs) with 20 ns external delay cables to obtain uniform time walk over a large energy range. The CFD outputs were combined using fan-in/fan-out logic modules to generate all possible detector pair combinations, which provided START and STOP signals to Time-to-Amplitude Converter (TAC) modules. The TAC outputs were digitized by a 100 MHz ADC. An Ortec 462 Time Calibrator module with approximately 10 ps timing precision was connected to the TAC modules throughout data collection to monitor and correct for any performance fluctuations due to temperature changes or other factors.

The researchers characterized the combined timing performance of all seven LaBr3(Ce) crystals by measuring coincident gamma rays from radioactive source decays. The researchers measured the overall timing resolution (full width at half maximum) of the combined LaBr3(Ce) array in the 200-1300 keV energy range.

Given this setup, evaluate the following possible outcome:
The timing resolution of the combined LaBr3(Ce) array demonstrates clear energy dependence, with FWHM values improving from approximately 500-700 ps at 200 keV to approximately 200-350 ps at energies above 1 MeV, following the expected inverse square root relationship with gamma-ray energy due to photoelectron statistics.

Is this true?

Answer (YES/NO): NO